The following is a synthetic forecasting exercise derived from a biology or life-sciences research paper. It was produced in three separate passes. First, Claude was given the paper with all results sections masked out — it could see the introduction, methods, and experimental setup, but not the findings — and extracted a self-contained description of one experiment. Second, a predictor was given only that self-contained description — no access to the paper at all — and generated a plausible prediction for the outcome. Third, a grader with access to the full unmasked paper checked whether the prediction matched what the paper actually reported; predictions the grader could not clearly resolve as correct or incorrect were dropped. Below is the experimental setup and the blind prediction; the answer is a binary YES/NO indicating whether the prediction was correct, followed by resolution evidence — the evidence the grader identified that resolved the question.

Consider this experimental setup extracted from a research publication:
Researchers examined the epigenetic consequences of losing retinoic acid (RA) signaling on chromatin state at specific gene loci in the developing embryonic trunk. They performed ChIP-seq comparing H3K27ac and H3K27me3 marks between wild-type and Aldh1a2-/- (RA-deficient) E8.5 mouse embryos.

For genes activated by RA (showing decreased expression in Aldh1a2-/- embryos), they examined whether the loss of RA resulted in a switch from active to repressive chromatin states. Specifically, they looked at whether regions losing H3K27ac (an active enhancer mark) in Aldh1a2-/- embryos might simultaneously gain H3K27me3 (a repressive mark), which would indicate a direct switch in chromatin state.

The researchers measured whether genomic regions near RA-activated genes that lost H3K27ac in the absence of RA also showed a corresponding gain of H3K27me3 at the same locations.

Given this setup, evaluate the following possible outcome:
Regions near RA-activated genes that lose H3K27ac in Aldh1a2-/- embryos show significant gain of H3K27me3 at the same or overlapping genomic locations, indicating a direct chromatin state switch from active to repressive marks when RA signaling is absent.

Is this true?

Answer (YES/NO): YES